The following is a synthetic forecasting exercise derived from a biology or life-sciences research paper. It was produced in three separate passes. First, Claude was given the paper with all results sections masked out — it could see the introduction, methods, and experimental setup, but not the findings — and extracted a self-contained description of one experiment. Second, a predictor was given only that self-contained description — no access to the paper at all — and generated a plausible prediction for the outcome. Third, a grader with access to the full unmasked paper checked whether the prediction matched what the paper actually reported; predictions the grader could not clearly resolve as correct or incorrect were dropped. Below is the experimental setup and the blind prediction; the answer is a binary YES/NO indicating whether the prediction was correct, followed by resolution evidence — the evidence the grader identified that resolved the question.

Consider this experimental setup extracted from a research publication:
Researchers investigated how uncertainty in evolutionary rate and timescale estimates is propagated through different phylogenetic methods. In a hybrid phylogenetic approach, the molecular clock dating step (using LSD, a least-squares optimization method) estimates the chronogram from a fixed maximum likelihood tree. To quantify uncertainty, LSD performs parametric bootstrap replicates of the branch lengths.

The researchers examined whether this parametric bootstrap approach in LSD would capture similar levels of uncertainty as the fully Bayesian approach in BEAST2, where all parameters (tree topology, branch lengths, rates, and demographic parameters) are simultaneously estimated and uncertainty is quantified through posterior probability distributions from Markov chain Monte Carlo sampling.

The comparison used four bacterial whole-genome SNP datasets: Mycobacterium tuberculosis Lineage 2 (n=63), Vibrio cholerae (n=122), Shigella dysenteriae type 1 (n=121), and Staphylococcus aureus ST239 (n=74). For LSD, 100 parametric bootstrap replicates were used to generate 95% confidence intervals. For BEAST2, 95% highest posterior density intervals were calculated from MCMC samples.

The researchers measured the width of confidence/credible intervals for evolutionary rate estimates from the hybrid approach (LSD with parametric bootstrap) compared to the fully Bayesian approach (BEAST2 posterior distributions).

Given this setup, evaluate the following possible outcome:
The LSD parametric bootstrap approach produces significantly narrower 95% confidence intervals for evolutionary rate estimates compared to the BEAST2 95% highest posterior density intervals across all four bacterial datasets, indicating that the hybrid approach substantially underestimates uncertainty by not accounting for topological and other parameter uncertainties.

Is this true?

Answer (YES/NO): NO